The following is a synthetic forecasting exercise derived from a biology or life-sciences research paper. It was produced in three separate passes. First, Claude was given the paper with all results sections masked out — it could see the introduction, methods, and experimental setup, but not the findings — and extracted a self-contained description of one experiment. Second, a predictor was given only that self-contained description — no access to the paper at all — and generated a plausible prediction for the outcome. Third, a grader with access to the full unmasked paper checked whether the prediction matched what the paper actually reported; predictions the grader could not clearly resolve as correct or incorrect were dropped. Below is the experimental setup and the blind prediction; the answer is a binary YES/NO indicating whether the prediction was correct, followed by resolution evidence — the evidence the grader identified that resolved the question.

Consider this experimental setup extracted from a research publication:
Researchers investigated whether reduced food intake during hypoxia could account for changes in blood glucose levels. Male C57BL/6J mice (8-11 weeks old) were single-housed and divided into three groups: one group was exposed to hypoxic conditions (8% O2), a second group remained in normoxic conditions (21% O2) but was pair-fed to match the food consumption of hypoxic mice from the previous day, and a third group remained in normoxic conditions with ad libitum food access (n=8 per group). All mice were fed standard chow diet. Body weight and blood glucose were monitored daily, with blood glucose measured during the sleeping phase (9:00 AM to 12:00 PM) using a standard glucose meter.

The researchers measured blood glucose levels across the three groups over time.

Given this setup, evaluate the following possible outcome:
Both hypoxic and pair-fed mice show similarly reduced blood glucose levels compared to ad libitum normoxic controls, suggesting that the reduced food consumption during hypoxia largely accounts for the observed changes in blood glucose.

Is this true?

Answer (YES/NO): NO